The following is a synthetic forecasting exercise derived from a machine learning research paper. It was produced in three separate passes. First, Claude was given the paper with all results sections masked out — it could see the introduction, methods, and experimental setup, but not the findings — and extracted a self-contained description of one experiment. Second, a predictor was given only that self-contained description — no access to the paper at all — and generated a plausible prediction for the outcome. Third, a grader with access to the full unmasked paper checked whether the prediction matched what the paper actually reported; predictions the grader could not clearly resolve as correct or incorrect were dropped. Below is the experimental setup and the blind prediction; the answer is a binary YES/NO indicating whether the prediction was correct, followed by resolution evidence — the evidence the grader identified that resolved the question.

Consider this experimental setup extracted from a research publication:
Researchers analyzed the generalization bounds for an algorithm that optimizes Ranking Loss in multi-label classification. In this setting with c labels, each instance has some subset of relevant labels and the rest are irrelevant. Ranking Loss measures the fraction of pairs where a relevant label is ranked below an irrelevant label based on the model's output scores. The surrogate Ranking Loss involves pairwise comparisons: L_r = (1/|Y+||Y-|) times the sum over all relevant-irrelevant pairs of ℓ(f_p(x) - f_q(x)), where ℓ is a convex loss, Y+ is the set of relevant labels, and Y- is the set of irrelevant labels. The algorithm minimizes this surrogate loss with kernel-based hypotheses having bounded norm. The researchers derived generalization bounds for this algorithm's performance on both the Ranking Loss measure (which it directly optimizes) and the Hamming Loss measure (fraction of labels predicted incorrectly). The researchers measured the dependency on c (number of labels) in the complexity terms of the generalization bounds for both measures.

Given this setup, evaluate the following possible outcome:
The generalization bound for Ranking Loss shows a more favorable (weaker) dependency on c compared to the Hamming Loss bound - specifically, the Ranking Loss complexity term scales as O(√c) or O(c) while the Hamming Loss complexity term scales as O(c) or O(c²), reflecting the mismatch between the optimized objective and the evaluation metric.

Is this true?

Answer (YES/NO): NO